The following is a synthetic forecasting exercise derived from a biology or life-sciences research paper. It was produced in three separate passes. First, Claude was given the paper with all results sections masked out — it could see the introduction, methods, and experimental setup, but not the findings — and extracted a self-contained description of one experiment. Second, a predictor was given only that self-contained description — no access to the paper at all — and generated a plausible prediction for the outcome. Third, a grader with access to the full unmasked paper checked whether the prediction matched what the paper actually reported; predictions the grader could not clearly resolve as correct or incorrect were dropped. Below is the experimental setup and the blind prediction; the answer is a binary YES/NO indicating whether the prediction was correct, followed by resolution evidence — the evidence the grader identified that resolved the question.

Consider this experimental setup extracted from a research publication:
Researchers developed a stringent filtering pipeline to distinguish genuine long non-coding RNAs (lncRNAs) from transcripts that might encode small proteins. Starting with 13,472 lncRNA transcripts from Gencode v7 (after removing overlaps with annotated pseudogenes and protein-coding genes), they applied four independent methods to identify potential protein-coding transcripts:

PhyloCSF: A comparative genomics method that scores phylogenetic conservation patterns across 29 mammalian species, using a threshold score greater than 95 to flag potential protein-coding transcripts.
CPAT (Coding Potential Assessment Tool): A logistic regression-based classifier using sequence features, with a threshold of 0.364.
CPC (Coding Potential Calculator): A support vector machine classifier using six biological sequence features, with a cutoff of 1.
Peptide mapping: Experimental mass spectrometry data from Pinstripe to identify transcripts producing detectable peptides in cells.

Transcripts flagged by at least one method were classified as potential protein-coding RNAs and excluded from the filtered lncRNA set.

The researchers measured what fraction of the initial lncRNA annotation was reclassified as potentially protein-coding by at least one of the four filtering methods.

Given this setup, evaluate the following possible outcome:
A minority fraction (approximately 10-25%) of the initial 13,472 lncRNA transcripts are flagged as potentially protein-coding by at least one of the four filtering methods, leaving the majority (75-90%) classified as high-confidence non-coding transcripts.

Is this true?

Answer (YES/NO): NO